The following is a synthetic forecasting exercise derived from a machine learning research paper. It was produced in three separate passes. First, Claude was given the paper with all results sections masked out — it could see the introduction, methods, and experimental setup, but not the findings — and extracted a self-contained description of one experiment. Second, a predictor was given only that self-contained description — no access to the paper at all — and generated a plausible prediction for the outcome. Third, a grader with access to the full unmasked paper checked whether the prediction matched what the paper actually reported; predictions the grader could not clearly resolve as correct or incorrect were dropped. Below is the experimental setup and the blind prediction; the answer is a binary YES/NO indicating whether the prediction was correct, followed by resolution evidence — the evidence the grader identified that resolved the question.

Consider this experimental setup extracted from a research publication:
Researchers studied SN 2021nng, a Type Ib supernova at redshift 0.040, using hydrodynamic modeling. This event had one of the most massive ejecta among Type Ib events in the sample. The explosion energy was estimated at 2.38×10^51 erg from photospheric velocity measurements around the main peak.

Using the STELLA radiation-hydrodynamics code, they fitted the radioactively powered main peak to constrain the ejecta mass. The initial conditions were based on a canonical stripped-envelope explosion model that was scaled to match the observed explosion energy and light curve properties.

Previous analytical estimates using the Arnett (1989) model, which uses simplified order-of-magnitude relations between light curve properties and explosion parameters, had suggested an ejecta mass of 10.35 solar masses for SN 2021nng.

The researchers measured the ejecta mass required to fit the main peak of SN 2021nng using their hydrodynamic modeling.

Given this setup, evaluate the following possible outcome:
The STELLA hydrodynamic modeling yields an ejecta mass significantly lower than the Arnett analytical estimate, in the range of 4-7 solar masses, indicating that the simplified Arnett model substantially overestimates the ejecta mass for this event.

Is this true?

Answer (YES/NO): NO